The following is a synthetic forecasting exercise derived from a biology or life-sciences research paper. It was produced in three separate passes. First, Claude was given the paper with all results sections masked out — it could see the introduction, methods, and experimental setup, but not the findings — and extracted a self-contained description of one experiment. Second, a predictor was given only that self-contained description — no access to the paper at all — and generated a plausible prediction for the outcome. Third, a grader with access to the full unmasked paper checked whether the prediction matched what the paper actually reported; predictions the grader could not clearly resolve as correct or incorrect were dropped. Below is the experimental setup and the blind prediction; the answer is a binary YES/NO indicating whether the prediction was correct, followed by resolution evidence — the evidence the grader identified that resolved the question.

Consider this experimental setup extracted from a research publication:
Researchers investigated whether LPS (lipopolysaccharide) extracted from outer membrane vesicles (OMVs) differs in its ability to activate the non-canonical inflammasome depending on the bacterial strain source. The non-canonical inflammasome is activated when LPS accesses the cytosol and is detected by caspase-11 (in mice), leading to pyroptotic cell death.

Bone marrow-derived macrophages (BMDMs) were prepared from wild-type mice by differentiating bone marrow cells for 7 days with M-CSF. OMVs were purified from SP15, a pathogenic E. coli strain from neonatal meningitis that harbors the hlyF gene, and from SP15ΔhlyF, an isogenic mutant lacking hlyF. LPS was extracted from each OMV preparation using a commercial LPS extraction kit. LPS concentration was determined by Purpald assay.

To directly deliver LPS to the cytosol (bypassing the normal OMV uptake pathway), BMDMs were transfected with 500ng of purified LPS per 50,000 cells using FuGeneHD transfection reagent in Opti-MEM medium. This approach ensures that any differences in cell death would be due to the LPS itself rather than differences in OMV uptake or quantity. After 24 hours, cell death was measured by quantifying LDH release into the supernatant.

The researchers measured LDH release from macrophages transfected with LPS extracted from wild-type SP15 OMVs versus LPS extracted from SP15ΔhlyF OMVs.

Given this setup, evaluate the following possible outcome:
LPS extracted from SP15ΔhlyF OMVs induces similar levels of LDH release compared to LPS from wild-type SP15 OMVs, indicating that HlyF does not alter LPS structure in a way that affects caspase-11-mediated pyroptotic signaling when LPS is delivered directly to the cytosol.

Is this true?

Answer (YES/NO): YES